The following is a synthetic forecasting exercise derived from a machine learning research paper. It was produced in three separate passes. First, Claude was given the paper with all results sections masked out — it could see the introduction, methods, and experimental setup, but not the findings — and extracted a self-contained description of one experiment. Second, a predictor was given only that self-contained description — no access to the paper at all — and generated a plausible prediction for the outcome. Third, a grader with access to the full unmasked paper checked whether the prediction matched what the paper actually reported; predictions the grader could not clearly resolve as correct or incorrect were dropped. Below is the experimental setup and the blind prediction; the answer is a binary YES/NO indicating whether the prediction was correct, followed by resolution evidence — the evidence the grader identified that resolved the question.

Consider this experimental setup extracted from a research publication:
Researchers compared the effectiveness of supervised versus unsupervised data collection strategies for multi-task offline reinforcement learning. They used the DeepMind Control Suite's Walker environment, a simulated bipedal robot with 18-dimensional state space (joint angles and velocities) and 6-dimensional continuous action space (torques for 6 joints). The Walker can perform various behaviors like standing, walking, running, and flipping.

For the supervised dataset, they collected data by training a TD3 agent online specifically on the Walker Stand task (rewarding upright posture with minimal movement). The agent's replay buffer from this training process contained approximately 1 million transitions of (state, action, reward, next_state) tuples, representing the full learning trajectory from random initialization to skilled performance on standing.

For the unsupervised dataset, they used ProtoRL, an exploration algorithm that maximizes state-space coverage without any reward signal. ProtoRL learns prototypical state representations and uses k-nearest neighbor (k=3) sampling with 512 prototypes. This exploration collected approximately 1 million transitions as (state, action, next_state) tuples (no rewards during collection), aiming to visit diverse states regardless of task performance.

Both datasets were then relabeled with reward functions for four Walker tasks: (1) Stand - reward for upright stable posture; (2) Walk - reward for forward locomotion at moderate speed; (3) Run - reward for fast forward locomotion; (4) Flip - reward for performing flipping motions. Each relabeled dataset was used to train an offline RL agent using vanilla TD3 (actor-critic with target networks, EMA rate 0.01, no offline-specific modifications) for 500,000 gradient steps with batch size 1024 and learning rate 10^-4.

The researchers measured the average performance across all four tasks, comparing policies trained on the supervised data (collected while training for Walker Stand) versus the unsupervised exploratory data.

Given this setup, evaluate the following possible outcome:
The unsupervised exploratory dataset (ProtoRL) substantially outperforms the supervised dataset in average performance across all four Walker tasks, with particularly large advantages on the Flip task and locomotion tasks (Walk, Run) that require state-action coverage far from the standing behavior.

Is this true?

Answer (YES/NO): YES